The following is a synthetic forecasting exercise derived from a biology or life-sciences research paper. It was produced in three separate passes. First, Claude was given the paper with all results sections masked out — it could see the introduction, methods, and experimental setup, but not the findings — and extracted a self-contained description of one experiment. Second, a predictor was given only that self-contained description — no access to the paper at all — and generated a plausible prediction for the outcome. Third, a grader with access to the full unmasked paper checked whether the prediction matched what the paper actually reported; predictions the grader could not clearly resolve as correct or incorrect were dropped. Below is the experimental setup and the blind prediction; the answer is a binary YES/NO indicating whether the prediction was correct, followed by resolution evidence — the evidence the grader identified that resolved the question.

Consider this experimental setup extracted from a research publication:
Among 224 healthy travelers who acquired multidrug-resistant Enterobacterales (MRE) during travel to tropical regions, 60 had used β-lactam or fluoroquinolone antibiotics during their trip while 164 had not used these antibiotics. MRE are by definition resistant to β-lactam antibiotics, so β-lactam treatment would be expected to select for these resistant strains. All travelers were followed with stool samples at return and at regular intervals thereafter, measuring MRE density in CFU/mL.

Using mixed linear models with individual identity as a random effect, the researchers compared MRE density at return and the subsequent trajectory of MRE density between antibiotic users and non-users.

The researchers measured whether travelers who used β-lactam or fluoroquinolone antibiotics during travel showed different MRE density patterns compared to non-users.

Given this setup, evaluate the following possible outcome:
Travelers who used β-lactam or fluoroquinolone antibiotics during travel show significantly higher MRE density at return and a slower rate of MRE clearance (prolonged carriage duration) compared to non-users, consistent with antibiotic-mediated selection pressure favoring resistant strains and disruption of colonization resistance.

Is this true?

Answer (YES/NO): NO